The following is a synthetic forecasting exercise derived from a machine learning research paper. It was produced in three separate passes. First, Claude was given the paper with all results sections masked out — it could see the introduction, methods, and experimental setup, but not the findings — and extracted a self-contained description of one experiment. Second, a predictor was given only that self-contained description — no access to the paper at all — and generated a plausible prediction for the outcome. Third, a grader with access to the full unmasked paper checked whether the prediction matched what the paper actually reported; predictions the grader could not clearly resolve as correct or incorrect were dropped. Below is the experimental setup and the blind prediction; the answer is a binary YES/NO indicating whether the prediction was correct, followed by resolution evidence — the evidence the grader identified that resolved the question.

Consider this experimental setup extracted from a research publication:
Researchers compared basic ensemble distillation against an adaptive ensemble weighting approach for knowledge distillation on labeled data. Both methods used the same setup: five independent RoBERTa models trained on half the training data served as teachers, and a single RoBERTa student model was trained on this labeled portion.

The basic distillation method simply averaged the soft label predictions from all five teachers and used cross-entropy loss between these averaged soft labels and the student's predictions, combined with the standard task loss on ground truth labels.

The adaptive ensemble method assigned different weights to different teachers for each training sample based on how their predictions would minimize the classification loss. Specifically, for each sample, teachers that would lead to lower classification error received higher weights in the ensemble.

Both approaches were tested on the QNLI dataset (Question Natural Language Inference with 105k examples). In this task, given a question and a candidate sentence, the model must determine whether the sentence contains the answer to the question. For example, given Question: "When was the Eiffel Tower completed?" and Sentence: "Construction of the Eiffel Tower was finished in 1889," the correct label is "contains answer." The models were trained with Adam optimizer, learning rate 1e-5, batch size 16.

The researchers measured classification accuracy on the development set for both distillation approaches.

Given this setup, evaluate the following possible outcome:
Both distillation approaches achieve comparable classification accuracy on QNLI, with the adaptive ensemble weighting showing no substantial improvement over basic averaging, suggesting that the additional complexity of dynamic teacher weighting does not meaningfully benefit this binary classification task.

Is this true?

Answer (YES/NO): YES